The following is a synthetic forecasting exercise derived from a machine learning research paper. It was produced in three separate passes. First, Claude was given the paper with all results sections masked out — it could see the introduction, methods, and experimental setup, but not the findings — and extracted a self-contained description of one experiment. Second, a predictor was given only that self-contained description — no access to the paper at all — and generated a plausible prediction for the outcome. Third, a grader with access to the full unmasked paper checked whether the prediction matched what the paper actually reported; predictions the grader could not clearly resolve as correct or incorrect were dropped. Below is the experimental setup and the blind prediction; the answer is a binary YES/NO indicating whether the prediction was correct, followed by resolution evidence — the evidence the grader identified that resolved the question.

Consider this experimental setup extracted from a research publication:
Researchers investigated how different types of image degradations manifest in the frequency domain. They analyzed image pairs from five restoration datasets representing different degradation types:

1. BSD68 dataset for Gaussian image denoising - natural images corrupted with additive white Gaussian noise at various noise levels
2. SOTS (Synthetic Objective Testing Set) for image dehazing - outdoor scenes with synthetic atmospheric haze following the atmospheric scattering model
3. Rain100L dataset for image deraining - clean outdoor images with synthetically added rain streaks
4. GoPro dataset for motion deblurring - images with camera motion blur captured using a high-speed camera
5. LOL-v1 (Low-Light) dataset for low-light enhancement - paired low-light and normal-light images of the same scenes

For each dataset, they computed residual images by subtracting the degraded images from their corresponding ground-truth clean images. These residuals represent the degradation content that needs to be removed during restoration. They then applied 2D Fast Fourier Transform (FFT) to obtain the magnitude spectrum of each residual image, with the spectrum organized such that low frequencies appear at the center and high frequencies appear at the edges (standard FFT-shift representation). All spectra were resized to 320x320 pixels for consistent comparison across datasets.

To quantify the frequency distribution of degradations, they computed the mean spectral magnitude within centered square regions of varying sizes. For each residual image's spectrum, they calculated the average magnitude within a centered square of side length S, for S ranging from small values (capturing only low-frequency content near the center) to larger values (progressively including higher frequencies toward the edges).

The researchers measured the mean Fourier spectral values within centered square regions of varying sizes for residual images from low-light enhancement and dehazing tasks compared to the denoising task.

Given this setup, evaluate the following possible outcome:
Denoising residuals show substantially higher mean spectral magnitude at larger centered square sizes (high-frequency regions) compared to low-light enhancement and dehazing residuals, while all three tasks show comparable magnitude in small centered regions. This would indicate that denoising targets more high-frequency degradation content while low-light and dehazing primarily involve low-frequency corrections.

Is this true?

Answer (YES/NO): NO